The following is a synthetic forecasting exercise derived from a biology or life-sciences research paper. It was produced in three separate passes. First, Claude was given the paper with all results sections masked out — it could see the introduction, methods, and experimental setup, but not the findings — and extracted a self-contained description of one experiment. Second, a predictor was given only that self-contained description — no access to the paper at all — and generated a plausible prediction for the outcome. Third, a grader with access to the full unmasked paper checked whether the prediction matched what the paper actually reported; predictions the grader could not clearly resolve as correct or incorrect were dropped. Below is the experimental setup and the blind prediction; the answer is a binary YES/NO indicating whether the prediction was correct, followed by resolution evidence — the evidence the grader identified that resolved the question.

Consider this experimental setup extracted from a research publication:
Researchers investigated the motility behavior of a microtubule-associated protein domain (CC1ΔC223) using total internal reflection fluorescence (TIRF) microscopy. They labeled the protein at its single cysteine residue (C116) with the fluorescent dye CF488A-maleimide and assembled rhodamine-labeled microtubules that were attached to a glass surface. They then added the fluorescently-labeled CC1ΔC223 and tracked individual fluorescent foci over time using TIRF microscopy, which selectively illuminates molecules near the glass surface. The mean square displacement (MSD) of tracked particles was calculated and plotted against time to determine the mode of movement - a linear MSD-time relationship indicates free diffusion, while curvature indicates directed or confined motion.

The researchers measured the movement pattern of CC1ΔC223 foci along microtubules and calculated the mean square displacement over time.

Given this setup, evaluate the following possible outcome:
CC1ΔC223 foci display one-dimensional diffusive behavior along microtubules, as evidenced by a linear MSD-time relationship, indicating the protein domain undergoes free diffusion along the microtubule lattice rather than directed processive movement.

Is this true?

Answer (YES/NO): YES